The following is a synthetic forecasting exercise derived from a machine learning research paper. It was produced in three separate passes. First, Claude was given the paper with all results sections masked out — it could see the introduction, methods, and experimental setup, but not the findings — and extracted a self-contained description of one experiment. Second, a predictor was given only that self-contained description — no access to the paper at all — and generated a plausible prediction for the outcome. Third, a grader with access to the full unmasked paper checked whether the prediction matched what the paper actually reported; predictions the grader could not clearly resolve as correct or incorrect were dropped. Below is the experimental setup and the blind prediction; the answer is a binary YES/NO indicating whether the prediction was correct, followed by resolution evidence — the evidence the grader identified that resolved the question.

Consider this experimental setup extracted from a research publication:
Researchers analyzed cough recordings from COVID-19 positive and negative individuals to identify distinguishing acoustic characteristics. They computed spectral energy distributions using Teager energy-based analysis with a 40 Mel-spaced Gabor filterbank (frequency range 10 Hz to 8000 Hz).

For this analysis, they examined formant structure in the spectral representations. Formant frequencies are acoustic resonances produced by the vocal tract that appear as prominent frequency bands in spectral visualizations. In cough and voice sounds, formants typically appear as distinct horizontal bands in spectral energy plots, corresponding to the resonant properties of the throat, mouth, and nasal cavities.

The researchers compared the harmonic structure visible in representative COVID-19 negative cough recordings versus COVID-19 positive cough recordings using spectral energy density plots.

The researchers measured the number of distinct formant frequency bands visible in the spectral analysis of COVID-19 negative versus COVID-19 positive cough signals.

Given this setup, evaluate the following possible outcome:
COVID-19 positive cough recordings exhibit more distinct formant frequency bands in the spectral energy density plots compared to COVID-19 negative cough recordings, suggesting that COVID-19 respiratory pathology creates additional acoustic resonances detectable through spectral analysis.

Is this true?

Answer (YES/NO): NO